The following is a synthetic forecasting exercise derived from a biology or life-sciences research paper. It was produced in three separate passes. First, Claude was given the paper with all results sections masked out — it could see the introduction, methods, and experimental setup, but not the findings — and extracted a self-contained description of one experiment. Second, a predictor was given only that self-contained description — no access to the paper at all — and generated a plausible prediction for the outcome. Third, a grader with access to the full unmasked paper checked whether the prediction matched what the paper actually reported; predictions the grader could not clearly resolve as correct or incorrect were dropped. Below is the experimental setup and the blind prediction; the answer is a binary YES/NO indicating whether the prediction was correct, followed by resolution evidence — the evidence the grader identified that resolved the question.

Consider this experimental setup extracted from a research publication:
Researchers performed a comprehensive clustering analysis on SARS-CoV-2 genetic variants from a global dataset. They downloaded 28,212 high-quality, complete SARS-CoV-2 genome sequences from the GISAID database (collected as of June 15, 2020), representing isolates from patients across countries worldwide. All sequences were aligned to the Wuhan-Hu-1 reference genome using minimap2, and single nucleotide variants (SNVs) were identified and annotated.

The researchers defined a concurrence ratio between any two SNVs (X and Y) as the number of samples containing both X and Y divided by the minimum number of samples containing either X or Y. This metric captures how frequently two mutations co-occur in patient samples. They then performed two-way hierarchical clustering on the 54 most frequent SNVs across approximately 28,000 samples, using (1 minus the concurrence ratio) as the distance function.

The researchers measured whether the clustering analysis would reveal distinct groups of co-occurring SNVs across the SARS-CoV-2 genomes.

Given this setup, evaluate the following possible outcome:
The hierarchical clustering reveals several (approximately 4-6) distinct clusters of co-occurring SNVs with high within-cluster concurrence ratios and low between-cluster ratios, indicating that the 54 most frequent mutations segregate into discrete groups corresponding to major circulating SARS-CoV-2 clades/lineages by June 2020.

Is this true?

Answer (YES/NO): YES